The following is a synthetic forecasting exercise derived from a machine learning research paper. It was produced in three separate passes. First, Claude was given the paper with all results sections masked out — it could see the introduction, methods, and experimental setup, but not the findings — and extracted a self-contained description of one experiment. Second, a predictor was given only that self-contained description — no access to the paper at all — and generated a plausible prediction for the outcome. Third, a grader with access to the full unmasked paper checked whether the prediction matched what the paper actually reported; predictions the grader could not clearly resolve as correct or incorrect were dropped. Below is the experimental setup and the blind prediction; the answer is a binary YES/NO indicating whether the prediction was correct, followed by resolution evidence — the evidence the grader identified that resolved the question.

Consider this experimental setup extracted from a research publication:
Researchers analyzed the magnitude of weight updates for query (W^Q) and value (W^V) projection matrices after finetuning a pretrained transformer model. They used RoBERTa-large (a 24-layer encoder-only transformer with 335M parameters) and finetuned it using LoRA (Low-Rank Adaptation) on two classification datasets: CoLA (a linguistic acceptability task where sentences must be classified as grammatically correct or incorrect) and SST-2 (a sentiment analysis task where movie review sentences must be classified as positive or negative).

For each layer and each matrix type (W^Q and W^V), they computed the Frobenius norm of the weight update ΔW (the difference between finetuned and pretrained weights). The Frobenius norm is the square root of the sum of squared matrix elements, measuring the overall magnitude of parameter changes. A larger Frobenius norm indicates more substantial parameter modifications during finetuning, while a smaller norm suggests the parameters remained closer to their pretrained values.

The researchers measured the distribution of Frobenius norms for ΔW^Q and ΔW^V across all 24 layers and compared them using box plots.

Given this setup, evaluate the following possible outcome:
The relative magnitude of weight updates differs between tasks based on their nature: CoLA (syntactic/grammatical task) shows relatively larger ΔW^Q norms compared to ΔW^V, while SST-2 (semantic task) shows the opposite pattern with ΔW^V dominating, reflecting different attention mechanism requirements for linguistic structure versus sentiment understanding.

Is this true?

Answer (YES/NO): NO